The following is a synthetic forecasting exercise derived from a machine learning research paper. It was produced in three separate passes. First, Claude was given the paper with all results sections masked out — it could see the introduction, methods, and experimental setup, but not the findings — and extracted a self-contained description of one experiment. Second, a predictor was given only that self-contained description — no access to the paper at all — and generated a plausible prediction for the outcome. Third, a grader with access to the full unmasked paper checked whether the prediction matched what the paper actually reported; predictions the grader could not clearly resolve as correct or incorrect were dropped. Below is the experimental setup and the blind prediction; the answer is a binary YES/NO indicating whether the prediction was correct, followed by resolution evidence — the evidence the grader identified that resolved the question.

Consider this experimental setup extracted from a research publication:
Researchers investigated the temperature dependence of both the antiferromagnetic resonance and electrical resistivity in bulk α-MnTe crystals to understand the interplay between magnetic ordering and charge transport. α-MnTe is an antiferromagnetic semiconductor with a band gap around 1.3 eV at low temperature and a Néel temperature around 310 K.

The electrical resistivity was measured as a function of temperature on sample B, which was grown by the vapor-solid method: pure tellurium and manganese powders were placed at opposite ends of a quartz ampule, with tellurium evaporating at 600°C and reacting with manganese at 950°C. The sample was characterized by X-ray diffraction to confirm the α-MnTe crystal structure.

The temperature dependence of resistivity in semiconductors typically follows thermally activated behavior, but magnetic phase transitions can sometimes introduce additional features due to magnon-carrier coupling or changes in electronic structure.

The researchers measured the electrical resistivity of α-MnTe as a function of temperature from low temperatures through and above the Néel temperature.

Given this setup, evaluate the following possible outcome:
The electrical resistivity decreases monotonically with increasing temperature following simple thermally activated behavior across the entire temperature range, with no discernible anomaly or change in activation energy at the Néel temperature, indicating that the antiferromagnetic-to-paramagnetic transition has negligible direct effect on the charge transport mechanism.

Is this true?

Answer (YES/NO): NO